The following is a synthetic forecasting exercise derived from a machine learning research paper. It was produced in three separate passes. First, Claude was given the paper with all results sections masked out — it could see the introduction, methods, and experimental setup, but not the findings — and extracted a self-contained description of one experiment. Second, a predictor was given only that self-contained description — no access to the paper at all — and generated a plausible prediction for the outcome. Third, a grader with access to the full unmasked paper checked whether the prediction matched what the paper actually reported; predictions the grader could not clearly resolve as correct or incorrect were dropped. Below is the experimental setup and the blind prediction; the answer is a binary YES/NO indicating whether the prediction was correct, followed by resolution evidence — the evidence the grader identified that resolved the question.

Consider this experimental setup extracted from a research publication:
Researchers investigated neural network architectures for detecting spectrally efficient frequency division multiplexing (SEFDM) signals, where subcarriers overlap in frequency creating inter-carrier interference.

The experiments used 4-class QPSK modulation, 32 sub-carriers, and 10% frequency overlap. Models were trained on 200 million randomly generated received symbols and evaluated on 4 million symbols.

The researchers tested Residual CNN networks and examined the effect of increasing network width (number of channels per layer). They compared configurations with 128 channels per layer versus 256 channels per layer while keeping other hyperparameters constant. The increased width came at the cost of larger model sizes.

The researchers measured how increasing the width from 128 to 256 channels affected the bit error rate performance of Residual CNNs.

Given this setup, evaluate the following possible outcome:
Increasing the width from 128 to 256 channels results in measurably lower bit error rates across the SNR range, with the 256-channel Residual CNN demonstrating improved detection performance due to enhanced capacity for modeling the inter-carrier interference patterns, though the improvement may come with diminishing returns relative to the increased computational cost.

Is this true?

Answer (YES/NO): NO